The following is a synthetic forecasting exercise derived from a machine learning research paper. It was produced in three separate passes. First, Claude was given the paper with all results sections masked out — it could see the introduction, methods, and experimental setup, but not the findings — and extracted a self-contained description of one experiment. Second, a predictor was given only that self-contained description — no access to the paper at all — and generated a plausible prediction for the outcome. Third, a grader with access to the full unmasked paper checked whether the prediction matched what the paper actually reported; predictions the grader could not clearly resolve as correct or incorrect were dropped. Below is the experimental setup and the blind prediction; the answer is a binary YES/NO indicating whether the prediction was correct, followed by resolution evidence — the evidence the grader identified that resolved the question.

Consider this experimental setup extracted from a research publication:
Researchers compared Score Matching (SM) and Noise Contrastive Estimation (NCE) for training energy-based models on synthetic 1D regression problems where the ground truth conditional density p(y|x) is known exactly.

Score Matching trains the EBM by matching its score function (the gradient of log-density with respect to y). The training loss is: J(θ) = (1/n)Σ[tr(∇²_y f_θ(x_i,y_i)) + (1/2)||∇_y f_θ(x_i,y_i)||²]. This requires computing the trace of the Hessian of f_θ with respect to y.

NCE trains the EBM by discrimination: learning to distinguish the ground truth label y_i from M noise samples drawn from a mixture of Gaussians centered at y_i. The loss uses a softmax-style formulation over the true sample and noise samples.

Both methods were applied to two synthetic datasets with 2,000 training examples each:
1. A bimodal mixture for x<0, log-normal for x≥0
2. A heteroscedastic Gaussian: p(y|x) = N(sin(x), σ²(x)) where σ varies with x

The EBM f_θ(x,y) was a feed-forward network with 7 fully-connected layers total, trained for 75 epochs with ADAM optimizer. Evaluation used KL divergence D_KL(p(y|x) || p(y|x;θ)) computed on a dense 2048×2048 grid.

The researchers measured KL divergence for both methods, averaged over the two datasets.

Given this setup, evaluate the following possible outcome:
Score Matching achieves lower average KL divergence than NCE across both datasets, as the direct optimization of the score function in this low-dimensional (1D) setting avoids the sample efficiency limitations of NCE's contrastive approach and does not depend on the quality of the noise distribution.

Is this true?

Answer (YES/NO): NO